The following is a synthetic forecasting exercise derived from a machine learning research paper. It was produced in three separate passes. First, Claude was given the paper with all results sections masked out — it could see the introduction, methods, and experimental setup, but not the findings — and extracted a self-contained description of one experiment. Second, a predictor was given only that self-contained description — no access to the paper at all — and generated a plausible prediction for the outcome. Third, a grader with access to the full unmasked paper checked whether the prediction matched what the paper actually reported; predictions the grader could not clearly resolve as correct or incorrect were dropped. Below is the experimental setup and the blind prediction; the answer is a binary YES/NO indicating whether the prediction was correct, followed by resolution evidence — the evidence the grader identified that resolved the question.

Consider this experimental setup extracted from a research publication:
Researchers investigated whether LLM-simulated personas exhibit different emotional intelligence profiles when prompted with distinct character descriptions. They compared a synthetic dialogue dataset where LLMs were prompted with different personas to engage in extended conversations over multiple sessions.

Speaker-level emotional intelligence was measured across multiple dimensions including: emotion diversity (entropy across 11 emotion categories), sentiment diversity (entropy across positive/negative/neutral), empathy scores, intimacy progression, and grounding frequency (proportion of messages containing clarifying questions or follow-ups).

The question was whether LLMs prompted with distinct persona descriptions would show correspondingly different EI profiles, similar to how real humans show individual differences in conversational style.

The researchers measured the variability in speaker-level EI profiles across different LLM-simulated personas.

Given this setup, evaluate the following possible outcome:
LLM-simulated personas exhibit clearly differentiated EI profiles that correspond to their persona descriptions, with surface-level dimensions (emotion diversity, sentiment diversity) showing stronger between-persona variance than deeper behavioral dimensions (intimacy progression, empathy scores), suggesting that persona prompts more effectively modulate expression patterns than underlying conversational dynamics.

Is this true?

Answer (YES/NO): NO